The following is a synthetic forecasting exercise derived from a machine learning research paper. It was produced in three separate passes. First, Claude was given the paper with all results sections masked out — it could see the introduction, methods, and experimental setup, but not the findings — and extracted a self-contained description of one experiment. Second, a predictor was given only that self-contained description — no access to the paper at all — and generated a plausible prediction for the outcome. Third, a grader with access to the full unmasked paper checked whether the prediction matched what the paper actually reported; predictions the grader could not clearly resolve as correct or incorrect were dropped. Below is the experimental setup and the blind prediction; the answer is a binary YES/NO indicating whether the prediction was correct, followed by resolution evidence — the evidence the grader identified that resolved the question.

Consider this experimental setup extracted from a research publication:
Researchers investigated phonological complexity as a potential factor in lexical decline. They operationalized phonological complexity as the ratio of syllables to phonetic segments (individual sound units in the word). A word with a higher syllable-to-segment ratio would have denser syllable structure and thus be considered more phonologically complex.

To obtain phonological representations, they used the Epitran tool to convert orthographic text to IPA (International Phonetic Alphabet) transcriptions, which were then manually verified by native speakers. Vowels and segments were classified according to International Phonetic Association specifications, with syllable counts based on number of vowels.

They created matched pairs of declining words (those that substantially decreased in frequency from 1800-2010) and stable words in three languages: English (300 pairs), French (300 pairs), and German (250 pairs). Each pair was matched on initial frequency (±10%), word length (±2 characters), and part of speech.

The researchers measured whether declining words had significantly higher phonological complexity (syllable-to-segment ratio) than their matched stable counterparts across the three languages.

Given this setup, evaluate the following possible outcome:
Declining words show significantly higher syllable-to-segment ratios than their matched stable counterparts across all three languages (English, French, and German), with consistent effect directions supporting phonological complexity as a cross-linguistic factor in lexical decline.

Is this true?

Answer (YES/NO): NO